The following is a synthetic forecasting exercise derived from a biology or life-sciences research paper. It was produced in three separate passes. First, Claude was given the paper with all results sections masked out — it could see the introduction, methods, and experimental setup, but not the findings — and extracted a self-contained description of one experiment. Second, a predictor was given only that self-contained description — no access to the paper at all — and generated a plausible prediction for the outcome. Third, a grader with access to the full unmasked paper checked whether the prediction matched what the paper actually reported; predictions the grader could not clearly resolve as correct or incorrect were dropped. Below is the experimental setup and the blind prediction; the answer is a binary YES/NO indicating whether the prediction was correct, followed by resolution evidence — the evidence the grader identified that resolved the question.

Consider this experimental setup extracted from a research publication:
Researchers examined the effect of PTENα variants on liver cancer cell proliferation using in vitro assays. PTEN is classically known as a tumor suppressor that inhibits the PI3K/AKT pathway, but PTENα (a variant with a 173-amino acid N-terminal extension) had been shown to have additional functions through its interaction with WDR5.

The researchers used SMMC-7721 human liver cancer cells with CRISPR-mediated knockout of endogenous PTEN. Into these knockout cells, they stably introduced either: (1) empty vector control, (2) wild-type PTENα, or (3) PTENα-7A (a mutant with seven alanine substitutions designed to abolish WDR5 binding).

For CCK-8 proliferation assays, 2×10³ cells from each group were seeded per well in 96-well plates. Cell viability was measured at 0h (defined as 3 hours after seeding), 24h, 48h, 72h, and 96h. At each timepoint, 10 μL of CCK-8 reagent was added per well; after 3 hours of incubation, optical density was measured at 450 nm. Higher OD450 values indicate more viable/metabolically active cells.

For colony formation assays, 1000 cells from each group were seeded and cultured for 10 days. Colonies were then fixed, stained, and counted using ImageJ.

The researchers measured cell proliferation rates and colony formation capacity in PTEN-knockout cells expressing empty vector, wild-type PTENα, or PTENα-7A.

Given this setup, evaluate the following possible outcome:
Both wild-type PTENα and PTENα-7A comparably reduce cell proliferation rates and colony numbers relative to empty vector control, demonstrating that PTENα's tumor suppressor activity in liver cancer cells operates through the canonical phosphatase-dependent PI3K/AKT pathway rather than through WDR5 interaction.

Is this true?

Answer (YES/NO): NO